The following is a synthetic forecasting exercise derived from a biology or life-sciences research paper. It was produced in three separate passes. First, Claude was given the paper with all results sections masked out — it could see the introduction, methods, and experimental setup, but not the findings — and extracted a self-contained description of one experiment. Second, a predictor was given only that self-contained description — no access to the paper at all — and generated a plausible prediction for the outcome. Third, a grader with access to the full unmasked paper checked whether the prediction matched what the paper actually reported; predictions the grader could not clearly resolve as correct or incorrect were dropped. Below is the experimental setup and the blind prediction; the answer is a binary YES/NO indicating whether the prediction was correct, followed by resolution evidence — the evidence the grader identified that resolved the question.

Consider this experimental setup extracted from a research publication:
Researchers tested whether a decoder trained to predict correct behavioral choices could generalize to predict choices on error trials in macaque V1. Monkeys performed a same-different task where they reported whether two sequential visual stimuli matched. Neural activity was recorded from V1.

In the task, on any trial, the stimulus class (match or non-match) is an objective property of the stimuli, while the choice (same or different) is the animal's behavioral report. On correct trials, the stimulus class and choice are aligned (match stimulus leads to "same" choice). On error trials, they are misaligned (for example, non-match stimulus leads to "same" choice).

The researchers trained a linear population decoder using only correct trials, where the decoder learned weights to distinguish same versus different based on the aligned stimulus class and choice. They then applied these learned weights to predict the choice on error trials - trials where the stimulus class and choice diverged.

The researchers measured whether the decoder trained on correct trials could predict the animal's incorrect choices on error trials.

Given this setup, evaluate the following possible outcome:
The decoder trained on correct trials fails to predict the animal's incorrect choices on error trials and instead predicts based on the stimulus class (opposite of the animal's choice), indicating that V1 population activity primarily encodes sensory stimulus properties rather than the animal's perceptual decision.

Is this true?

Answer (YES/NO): NO